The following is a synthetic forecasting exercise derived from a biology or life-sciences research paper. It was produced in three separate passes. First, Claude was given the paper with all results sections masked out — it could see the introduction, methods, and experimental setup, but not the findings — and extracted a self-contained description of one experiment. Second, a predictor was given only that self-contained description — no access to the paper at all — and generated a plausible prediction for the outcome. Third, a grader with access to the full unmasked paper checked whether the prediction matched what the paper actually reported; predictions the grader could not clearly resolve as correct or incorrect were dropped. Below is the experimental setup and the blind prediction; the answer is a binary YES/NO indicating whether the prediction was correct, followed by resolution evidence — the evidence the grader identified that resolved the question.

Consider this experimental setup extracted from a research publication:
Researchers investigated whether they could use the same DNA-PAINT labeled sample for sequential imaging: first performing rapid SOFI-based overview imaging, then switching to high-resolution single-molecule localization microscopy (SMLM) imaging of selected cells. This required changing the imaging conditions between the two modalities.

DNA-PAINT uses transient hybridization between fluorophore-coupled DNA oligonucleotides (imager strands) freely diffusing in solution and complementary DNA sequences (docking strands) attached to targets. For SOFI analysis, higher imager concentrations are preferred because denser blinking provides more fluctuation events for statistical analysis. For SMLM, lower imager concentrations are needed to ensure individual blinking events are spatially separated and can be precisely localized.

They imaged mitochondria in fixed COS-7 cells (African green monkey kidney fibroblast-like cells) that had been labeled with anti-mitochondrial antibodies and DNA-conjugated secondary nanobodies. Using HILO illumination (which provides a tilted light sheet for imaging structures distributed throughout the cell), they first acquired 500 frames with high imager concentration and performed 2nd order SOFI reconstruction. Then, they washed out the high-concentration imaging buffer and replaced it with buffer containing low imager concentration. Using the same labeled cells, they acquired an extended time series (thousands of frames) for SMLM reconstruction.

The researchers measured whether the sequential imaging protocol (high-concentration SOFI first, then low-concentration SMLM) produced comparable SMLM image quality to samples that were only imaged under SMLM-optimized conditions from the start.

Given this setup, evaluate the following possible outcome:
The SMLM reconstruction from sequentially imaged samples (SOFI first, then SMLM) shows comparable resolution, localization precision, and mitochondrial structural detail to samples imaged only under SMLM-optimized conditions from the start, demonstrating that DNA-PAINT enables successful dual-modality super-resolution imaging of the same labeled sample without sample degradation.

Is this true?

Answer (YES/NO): YES